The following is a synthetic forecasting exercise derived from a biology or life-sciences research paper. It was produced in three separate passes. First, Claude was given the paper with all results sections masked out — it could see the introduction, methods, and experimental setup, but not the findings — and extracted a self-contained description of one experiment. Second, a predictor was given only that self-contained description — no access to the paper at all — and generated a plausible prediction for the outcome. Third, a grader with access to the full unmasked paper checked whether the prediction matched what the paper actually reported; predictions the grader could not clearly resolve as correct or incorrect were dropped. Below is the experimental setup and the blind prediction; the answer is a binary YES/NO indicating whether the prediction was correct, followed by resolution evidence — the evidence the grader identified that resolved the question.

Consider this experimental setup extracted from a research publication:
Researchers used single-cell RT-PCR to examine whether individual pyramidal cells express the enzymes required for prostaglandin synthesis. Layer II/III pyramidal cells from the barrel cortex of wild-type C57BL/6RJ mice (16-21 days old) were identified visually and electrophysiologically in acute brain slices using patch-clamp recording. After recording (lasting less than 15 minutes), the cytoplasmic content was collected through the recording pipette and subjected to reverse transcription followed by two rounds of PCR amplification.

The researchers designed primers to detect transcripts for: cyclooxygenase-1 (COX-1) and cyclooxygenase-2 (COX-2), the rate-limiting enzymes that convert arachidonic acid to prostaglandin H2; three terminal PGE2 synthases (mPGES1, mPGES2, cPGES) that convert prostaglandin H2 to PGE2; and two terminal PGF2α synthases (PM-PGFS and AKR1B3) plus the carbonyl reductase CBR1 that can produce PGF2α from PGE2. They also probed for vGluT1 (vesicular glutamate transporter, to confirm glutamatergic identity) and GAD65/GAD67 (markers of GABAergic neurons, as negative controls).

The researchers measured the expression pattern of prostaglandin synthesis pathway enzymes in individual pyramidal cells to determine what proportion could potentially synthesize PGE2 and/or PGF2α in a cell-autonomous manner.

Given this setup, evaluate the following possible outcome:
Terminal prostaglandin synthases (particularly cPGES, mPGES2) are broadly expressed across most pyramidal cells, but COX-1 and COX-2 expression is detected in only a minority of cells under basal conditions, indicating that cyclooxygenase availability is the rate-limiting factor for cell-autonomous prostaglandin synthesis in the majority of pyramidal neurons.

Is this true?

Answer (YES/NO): NO